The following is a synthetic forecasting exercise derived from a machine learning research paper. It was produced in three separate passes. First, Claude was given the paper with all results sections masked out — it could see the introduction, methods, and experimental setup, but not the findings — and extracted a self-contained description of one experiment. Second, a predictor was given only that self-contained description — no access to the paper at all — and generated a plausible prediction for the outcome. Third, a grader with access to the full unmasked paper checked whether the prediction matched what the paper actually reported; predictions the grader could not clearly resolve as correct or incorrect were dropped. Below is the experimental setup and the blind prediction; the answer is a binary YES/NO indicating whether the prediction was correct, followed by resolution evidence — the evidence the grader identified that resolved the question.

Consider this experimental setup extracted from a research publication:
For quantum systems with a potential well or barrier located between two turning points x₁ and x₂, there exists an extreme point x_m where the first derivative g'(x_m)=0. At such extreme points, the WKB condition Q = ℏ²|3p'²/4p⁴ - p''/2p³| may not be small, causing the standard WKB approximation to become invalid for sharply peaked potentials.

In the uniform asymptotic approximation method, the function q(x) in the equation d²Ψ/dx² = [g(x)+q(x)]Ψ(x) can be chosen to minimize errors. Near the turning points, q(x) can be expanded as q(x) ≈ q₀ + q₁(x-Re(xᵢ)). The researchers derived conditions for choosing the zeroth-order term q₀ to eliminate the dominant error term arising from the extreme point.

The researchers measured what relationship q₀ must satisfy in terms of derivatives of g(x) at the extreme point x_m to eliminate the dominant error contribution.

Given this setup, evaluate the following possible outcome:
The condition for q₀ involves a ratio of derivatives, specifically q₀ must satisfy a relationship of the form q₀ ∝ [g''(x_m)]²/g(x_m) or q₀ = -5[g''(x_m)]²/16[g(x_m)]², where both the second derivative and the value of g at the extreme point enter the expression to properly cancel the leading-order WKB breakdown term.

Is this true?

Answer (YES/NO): NO